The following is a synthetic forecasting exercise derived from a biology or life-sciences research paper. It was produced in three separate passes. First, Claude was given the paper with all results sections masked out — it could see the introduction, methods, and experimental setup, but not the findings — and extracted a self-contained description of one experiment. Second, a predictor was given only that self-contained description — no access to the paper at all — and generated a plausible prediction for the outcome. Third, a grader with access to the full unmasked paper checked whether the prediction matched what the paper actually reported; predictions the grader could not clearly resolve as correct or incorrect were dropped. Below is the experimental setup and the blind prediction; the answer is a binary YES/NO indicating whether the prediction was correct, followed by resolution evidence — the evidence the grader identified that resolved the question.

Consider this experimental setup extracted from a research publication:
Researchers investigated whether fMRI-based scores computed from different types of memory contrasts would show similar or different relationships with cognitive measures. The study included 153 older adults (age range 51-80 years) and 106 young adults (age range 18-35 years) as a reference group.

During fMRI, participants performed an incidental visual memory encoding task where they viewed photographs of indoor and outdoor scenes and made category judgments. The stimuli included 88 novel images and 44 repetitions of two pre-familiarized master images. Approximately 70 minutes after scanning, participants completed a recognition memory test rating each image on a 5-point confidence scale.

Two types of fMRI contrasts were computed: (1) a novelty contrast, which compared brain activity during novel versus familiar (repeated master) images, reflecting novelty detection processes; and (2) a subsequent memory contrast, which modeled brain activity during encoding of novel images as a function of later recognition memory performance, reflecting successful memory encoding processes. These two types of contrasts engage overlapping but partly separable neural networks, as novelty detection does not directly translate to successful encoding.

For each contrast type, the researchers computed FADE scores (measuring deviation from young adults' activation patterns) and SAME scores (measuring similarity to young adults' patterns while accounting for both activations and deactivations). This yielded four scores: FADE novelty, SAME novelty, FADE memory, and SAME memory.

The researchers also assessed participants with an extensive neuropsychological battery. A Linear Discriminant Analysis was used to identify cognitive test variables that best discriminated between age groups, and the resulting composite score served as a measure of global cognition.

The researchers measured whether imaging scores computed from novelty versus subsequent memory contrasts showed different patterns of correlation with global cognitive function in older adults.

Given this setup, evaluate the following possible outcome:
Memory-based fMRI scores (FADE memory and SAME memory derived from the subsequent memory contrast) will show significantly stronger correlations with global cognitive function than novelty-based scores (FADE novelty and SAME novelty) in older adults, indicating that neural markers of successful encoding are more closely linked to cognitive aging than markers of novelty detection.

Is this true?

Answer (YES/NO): YES